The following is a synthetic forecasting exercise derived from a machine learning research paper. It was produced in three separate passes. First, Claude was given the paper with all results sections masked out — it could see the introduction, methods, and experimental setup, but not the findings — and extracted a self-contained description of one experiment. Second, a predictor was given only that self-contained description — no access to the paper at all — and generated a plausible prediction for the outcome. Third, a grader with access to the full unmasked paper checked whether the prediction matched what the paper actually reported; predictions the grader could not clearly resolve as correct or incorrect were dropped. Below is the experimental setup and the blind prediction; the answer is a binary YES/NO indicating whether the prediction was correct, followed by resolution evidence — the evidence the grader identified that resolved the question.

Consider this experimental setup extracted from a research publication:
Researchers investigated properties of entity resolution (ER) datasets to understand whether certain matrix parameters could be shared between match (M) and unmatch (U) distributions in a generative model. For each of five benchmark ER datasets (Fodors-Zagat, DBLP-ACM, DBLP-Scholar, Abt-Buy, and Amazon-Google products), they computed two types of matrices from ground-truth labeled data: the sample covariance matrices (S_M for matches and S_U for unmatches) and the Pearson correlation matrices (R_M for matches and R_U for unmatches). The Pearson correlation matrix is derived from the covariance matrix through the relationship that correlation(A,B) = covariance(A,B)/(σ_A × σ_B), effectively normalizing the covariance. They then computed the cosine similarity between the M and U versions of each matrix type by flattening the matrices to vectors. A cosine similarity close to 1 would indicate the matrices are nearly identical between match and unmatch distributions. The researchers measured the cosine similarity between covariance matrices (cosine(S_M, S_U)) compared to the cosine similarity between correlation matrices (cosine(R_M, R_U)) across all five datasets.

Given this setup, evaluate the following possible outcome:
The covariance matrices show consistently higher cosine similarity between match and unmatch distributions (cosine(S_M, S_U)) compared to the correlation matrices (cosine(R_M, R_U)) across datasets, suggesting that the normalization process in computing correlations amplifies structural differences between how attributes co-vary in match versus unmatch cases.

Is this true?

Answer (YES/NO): NO